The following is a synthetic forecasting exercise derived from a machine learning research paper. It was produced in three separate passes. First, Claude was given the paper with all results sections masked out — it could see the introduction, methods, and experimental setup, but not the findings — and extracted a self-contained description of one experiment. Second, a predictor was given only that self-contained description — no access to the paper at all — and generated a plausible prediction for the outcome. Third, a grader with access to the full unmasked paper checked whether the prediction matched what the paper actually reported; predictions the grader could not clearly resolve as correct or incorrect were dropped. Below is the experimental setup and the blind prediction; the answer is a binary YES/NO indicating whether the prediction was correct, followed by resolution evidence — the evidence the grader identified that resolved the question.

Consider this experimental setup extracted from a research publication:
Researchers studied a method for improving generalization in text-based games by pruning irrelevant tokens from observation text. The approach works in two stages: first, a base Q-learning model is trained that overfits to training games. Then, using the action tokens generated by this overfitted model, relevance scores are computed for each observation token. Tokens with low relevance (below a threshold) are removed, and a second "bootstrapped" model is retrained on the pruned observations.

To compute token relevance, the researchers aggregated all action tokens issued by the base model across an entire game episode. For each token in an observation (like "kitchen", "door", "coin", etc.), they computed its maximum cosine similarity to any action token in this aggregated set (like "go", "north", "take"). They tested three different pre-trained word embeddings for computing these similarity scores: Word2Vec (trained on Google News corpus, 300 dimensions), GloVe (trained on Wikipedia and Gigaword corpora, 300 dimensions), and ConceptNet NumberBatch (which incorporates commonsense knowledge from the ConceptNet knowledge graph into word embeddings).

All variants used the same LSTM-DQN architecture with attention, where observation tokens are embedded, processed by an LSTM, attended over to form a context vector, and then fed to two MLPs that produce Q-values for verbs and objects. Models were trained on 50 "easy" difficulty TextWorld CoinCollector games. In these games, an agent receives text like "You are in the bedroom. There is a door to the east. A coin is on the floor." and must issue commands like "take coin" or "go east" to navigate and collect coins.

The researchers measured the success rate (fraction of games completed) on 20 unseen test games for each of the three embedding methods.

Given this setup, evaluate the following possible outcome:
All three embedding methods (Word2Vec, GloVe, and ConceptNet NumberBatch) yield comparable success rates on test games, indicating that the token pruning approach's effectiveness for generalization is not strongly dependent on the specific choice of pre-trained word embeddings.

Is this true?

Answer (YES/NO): NO